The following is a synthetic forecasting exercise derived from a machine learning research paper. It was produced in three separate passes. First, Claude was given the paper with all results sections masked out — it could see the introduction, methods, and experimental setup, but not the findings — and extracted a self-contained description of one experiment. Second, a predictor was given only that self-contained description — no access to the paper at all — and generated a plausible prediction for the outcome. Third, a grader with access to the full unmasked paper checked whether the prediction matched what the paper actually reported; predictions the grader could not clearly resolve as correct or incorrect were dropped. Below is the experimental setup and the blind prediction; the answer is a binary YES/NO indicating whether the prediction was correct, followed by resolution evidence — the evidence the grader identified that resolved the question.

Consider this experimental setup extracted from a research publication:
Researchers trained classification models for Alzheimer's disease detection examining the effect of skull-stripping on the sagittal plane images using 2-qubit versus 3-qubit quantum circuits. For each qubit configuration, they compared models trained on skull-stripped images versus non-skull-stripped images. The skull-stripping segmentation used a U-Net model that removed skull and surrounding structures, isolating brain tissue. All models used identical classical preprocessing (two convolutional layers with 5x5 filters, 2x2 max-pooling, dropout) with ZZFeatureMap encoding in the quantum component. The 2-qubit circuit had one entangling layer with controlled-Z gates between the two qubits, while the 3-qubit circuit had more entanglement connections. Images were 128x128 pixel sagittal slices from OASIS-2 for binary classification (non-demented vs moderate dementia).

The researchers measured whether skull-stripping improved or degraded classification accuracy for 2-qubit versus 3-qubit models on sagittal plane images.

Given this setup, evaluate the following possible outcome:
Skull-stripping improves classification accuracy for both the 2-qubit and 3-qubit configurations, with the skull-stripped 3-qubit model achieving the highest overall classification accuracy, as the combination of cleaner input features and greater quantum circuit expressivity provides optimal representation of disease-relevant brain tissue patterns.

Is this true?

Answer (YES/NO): NO